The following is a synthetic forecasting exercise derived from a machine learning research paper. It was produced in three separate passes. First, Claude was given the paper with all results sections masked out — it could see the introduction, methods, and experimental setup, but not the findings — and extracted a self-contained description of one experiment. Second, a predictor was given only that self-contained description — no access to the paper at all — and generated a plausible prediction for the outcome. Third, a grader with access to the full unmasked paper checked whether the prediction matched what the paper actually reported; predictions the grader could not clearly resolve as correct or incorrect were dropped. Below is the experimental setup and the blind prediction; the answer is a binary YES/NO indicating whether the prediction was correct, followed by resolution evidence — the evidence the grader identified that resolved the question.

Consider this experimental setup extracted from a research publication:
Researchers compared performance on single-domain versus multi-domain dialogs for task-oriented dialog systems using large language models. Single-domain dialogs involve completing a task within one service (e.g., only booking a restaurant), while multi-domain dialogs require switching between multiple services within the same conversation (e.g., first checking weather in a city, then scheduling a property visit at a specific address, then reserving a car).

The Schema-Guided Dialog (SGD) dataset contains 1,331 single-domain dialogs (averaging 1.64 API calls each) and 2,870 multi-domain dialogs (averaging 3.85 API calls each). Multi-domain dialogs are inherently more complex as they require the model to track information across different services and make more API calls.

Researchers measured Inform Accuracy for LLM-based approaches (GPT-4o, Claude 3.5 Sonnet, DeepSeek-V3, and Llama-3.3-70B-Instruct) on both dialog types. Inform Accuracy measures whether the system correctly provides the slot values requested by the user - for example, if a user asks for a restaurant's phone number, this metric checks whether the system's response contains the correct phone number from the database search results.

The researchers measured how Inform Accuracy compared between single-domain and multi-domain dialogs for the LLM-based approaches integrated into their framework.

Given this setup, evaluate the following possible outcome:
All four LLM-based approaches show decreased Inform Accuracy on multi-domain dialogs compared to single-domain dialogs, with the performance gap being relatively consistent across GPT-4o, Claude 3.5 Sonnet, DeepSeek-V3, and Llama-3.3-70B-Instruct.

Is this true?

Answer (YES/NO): NO